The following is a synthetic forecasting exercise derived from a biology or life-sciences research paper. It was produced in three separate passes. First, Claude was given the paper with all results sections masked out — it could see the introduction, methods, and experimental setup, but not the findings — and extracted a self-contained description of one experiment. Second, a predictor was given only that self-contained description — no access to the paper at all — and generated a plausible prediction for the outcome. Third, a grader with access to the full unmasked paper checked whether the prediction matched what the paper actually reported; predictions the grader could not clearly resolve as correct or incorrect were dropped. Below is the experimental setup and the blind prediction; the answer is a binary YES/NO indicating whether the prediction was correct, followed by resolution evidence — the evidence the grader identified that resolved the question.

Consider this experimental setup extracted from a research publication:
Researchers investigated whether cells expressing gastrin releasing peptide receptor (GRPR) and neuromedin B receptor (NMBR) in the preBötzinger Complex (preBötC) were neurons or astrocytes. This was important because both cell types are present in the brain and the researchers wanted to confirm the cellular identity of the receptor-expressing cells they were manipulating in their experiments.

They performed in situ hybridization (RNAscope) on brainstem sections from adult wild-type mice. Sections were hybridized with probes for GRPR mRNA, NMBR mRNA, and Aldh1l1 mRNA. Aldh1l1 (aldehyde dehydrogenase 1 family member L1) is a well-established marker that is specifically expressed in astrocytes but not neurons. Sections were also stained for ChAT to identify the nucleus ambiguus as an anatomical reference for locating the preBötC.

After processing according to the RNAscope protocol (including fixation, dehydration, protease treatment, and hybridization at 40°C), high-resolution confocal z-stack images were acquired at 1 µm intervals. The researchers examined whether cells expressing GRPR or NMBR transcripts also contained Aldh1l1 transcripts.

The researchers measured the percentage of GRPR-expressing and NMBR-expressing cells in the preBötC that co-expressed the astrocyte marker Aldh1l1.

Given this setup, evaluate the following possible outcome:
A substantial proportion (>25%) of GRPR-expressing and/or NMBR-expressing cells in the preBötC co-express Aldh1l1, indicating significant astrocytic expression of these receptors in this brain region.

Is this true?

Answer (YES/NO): NO